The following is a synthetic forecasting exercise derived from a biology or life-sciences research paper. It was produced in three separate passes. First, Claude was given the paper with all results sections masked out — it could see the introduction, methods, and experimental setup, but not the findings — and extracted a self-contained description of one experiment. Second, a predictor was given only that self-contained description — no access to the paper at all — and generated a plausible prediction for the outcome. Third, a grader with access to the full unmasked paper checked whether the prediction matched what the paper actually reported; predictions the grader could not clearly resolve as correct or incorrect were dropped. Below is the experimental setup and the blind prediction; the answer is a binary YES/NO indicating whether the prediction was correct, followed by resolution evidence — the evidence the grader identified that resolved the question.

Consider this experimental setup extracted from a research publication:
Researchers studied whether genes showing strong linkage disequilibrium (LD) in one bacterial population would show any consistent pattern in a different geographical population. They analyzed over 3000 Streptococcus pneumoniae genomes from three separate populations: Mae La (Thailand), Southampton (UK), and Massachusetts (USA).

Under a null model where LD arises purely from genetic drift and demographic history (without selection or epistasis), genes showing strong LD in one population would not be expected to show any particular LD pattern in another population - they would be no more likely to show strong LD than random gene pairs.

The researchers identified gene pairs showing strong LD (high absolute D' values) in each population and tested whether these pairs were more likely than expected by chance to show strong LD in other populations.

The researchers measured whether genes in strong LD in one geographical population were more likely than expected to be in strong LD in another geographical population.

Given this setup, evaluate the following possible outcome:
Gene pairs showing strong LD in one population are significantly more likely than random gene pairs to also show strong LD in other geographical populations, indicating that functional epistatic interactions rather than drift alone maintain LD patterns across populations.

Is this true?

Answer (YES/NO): YES